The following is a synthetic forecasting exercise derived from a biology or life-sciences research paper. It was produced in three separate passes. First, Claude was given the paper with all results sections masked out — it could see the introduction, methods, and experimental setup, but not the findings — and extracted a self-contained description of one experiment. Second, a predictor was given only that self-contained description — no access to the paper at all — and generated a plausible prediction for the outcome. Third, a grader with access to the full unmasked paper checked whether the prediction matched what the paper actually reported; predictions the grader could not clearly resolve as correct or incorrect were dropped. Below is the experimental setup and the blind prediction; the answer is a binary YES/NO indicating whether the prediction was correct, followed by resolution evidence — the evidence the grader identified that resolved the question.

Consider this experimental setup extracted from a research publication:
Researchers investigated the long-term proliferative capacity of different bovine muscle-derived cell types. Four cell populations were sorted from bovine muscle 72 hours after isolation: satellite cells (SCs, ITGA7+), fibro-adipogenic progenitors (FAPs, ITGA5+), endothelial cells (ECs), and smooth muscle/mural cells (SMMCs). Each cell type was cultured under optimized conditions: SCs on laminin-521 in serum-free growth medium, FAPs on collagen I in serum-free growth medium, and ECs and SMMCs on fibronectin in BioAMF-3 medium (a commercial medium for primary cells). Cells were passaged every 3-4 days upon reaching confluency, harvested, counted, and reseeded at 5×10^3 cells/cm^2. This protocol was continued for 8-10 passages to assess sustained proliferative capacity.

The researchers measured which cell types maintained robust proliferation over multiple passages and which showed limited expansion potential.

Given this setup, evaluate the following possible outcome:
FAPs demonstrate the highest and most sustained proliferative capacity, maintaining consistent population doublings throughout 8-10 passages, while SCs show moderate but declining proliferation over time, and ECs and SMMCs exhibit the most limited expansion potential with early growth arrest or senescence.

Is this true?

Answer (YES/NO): NO